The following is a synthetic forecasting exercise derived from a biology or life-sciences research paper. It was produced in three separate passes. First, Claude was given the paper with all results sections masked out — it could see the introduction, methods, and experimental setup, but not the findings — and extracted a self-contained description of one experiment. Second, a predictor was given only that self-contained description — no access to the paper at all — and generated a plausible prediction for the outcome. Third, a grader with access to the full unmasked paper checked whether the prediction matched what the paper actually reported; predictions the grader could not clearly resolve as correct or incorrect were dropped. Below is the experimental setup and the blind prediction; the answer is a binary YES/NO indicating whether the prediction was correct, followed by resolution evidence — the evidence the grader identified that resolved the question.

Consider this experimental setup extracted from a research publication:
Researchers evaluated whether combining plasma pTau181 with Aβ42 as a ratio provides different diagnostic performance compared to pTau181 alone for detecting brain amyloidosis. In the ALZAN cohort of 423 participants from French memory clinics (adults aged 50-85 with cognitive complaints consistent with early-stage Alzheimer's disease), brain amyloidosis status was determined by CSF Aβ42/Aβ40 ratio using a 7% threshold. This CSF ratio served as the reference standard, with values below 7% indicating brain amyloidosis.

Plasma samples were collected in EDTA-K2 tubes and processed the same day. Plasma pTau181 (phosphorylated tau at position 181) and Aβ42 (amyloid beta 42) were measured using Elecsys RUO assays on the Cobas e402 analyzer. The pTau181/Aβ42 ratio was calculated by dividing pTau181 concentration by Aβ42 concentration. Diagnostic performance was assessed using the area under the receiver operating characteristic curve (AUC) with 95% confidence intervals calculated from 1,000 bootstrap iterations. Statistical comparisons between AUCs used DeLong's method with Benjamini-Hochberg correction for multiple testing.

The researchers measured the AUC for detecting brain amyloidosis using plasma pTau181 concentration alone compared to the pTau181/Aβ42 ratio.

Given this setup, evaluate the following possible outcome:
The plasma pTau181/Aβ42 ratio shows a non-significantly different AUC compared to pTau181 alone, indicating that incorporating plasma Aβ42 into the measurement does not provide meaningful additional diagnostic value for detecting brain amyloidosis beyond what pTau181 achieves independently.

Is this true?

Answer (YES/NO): NO